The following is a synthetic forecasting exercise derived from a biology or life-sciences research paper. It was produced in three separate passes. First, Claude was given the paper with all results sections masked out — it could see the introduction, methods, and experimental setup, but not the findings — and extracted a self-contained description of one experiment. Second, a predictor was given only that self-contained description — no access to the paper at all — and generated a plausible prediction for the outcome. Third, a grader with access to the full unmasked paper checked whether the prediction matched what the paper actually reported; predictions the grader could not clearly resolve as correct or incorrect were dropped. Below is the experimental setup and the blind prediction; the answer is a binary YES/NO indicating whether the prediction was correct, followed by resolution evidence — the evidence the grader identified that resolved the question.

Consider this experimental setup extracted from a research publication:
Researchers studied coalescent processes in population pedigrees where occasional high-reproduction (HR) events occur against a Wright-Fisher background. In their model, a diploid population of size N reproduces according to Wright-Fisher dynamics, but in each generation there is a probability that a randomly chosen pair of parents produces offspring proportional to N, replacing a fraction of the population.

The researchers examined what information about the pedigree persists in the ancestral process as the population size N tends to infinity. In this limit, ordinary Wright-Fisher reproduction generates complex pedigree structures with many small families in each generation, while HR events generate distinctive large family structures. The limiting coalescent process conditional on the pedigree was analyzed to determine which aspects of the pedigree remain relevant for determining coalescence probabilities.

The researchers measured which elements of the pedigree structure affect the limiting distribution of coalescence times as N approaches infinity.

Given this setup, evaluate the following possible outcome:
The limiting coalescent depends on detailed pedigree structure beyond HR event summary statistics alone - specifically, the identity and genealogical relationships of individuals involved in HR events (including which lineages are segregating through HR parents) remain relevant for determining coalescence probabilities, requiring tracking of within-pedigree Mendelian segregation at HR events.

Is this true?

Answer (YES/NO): NO